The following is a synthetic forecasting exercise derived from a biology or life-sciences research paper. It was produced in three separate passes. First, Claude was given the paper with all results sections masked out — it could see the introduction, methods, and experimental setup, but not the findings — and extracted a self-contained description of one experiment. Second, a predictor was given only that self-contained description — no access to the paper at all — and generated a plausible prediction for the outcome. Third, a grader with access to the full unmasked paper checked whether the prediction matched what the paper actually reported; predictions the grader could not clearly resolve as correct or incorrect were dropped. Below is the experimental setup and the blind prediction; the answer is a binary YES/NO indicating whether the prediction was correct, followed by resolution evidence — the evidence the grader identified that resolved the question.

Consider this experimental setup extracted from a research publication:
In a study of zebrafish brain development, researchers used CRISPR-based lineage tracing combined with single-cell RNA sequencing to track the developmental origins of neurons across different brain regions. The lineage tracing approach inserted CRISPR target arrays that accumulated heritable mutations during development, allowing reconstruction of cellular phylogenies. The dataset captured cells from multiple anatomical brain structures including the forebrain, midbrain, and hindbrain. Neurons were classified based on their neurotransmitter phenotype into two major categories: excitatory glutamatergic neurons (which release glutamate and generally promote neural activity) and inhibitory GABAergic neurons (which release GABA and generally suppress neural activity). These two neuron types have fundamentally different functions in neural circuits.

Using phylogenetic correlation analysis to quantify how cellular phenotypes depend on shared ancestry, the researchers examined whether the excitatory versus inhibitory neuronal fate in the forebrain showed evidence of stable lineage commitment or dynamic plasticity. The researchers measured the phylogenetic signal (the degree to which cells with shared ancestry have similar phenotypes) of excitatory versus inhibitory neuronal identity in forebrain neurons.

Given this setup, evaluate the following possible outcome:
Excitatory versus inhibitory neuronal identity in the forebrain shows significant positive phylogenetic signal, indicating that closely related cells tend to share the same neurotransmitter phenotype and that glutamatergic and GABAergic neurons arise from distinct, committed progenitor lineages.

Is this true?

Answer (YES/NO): YES